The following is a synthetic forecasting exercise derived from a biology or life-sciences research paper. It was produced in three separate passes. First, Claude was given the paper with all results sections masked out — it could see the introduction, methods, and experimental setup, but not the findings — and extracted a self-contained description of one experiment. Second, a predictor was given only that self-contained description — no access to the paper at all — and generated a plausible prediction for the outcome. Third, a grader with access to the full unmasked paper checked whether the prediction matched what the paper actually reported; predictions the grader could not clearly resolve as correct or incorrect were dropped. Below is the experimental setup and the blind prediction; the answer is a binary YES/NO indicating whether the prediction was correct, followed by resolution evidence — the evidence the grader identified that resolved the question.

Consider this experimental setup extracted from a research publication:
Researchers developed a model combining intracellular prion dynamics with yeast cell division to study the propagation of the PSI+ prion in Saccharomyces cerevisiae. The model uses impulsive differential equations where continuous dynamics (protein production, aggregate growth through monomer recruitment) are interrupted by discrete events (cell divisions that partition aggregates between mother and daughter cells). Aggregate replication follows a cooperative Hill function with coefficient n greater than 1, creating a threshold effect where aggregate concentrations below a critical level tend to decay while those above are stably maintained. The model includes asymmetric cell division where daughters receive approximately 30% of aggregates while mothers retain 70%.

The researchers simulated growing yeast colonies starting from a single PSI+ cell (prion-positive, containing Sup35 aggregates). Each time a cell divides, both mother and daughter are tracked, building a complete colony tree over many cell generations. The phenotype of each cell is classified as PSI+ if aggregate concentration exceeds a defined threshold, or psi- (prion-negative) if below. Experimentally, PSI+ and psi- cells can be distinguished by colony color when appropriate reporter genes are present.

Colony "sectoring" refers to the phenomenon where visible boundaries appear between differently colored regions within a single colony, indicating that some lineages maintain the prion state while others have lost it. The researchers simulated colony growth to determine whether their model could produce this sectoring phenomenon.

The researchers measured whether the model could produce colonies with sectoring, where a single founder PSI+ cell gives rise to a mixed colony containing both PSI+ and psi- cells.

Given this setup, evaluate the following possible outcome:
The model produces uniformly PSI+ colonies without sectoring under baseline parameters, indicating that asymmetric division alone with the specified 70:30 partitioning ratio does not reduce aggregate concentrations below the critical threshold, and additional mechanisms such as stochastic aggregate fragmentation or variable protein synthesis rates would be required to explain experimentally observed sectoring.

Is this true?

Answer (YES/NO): NO